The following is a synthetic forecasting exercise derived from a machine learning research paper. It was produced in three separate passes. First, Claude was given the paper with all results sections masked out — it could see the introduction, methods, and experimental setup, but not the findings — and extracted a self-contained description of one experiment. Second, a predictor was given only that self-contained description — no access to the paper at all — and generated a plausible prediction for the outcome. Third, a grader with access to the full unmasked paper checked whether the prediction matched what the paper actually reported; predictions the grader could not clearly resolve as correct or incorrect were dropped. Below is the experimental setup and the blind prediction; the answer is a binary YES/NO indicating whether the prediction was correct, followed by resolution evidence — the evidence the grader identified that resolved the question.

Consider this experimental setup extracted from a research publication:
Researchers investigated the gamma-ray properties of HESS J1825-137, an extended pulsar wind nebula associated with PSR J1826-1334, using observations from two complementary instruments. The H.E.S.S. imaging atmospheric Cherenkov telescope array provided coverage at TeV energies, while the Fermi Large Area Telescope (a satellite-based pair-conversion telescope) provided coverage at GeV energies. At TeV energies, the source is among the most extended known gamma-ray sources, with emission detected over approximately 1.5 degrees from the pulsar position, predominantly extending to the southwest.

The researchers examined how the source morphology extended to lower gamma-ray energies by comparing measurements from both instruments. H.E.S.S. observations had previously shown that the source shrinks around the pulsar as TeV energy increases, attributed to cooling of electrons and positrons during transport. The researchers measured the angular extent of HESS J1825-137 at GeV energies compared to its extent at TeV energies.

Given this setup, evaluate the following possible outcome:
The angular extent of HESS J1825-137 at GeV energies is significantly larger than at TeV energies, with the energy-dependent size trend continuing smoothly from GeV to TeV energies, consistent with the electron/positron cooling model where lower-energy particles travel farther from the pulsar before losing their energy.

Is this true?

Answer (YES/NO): YES